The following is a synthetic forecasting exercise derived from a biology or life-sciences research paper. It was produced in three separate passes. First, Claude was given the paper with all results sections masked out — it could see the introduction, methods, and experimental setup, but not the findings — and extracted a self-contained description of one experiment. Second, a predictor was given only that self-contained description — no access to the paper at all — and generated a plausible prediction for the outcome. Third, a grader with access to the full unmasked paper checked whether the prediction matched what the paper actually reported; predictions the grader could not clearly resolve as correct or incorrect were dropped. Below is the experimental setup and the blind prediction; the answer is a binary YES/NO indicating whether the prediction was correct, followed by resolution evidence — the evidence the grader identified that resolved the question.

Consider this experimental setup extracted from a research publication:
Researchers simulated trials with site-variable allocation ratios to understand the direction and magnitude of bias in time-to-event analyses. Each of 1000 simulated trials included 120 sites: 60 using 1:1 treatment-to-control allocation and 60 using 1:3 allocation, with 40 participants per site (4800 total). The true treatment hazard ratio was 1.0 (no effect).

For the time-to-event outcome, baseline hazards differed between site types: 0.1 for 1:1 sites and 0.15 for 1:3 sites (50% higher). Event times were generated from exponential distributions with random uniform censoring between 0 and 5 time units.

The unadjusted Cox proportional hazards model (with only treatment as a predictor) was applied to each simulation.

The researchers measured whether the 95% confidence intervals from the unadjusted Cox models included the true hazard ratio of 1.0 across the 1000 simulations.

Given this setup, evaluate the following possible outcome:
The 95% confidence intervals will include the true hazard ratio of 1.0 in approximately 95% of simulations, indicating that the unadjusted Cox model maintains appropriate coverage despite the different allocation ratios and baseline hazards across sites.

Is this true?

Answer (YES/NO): NO